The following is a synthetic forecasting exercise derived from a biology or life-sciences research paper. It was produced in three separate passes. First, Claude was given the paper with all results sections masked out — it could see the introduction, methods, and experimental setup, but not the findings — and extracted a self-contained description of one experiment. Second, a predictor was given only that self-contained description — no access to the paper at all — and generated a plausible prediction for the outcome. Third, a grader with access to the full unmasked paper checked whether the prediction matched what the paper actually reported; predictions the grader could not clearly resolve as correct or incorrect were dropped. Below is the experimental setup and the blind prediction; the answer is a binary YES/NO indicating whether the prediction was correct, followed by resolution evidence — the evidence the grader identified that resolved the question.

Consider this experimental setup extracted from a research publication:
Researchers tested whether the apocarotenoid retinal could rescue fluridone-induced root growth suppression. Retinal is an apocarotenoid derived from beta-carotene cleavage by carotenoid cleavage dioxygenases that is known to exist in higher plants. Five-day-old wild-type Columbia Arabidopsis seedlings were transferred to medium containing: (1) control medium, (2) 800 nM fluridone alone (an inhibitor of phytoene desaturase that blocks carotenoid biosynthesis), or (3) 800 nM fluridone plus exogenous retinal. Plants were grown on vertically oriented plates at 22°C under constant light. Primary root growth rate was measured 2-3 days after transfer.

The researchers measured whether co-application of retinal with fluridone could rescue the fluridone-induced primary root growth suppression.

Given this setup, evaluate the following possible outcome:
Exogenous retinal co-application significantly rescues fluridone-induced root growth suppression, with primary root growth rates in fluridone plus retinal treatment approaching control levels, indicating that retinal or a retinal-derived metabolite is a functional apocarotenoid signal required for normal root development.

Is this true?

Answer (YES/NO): YES